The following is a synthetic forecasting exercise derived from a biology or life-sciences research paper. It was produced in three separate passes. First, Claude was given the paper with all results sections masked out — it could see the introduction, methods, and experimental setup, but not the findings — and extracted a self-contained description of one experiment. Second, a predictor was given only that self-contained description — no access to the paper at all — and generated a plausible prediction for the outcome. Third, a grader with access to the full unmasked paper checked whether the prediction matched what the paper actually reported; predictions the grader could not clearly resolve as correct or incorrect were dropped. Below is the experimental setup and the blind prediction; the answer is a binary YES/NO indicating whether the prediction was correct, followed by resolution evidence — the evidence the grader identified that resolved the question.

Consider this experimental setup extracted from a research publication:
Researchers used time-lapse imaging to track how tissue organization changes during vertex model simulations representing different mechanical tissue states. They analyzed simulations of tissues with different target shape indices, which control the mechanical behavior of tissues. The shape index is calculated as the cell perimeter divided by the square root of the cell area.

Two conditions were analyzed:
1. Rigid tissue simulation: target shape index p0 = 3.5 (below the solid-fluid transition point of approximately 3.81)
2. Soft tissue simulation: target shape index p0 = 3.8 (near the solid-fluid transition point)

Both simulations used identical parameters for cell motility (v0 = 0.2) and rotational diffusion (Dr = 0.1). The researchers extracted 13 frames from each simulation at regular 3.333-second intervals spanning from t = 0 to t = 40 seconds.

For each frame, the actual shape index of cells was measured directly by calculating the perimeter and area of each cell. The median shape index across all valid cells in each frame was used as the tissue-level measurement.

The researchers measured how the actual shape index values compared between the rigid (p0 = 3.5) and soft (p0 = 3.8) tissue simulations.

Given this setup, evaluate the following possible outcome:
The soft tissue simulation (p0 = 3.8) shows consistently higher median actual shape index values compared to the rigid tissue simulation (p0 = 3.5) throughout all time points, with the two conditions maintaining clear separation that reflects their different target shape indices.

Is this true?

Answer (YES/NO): YES